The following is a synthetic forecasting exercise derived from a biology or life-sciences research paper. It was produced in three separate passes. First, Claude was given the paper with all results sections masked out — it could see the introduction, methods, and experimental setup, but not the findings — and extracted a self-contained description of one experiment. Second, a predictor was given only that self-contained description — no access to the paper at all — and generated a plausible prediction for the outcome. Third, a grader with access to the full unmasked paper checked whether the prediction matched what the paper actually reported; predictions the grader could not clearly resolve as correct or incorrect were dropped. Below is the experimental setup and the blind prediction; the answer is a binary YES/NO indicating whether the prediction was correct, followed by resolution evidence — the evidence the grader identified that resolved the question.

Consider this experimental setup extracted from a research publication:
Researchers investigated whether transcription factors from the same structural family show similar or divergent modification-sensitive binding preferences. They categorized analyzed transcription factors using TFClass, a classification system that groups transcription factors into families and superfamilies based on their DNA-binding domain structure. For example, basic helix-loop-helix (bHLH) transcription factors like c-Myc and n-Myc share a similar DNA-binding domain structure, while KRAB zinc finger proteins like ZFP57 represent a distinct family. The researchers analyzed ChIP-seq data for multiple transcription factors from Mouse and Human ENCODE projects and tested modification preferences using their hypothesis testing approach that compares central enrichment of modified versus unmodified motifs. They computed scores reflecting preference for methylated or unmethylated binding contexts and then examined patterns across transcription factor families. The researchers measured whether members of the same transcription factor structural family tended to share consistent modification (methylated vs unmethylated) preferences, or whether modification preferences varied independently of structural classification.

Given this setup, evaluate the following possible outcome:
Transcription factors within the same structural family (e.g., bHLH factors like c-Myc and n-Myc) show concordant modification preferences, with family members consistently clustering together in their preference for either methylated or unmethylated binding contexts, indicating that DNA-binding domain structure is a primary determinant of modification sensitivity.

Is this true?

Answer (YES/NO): NO